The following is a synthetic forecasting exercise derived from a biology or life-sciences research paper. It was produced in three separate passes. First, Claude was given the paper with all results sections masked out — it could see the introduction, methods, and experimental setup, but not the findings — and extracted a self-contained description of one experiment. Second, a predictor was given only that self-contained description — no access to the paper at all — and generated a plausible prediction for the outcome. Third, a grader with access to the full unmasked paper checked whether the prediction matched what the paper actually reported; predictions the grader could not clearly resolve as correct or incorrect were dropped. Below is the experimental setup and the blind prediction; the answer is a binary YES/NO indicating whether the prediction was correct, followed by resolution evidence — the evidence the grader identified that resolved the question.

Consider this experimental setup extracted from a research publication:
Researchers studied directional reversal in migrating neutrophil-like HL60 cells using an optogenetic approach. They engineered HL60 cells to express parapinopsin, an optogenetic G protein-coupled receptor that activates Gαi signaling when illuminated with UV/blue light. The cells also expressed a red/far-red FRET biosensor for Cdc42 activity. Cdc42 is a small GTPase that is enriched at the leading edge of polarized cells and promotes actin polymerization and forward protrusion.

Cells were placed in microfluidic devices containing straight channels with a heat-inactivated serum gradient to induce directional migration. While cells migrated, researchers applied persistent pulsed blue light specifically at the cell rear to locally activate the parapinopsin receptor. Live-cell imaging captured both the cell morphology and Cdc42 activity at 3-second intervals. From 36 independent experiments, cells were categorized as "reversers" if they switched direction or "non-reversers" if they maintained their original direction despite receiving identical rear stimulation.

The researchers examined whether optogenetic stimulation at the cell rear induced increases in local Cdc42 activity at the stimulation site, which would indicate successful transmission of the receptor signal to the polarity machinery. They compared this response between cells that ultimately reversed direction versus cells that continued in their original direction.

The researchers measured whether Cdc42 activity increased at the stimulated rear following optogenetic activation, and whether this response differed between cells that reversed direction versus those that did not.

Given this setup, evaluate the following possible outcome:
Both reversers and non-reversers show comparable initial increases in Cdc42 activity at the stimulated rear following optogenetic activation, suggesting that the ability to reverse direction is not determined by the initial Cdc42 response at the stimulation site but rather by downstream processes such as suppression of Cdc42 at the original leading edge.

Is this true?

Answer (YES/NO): NO